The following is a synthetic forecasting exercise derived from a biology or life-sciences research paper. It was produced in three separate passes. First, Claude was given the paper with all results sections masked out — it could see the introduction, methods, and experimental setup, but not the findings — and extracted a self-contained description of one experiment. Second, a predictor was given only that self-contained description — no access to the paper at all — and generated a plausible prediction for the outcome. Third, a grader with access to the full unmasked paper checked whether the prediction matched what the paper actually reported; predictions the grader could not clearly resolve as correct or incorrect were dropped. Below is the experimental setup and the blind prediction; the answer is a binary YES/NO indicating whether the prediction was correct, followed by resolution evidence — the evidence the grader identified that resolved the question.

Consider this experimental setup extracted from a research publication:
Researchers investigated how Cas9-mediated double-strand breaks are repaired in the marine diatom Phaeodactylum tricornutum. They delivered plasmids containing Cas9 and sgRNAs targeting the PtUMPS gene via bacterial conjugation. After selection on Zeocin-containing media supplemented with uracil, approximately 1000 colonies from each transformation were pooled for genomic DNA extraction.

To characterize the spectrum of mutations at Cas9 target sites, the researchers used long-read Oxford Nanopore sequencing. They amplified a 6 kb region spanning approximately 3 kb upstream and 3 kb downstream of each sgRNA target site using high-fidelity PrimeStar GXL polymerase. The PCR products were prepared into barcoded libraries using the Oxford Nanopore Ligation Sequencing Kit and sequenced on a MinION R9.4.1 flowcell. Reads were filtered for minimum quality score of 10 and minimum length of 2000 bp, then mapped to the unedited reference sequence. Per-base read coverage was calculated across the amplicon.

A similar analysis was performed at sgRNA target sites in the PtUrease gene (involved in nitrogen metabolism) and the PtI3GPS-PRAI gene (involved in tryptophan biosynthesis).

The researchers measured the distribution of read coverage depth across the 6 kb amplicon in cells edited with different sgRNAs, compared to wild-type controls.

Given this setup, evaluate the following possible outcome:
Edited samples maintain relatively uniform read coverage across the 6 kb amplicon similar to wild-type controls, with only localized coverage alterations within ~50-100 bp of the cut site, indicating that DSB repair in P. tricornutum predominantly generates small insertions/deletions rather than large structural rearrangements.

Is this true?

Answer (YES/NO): NO